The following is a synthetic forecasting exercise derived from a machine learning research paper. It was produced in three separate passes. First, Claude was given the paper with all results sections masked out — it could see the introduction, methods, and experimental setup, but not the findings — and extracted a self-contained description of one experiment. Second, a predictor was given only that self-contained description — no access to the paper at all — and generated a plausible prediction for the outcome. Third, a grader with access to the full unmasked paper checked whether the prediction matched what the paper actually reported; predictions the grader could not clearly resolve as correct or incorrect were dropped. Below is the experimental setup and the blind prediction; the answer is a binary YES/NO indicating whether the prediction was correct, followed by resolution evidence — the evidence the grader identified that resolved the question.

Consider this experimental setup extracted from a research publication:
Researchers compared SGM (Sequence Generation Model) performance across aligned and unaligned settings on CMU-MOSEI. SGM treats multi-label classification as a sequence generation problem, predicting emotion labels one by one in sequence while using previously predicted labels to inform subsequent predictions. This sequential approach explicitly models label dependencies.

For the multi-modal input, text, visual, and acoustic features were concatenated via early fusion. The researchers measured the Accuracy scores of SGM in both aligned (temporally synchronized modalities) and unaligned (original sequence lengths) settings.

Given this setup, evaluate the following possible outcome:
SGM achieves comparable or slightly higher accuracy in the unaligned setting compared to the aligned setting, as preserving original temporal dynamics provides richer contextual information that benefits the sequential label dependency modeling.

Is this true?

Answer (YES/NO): NO